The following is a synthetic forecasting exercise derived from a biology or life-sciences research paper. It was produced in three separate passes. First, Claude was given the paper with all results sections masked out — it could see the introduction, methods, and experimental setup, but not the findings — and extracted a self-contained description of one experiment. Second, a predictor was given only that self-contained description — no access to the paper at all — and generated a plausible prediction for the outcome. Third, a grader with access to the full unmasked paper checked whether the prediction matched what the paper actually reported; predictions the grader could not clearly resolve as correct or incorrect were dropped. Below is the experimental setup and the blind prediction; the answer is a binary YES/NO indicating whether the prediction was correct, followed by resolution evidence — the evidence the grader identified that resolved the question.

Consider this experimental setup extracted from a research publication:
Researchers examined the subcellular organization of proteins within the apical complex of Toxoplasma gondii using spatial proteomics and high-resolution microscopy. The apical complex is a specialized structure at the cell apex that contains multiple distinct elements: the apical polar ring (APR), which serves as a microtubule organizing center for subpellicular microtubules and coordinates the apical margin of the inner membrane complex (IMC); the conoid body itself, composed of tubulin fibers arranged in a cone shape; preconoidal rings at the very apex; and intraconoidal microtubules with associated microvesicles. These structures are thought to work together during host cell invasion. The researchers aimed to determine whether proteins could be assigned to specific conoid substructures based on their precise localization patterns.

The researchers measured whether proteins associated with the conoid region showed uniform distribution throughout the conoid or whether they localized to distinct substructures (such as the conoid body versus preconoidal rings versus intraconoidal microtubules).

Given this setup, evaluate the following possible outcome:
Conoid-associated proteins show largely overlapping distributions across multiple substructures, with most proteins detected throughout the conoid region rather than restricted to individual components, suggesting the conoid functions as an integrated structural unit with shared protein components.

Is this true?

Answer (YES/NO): NO